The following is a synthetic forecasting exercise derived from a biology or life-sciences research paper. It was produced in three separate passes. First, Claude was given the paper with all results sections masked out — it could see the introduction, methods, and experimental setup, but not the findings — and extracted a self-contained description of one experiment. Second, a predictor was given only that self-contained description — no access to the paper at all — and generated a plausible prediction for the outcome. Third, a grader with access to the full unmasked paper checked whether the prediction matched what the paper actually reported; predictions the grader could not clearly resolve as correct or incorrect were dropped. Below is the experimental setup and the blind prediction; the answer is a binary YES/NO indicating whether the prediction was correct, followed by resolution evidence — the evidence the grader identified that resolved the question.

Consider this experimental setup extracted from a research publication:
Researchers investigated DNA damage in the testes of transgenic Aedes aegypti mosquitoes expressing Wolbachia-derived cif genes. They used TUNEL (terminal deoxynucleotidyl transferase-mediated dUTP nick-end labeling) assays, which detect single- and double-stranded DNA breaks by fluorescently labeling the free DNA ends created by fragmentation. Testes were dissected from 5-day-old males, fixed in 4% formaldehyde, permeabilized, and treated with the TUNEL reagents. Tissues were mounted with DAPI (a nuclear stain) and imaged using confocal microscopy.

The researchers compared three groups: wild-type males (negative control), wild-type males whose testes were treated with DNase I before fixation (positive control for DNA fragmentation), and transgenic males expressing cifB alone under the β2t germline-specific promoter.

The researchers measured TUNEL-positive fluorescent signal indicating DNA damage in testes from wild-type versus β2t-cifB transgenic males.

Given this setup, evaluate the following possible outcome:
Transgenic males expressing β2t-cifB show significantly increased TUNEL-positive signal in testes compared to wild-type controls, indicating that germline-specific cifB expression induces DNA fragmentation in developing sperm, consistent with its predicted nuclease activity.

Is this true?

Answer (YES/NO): YES